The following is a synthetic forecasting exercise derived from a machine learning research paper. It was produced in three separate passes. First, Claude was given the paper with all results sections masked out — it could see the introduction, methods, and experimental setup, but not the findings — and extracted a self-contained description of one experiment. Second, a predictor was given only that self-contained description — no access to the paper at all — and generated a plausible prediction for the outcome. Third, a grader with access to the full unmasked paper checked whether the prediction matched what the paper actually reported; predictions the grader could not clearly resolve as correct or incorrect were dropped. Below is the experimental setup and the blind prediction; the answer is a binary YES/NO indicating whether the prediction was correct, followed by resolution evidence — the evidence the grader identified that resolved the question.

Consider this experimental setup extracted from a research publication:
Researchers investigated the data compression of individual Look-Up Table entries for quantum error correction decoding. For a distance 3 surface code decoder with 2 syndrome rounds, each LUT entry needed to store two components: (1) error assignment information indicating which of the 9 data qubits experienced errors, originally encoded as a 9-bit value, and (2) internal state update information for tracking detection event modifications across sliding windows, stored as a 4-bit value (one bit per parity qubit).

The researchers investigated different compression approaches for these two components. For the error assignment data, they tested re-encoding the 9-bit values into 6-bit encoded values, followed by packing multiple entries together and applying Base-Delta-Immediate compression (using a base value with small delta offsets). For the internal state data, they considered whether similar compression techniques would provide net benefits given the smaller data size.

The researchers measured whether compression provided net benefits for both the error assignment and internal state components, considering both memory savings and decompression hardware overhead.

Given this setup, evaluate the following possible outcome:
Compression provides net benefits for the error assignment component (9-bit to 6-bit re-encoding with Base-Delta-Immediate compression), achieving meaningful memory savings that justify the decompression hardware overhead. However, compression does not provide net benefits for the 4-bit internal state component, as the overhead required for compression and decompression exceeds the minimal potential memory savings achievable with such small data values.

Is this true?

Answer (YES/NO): YES